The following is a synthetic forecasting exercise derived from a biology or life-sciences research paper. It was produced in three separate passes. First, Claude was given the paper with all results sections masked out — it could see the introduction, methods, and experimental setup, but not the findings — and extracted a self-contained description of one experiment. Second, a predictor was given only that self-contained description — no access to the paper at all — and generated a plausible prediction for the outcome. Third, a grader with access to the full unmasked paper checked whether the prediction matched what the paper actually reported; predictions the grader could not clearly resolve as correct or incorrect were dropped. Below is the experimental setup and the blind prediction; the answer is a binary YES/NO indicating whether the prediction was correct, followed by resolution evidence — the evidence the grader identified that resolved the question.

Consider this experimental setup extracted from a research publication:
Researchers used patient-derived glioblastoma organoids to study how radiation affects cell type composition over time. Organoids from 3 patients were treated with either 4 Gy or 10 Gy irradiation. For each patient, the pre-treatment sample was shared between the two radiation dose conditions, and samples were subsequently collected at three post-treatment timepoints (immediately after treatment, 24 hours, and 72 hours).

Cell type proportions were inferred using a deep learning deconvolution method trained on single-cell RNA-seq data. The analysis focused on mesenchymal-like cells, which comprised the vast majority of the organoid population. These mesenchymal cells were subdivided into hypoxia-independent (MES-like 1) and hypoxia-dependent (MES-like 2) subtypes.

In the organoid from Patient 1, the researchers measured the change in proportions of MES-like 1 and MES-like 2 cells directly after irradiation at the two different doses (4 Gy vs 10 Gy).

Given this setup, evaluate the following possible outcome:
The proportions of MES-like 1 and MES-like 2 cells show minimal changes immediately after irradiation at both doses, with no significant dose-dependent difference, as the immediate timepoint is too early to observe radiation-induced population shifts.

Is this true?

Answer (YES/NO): NO